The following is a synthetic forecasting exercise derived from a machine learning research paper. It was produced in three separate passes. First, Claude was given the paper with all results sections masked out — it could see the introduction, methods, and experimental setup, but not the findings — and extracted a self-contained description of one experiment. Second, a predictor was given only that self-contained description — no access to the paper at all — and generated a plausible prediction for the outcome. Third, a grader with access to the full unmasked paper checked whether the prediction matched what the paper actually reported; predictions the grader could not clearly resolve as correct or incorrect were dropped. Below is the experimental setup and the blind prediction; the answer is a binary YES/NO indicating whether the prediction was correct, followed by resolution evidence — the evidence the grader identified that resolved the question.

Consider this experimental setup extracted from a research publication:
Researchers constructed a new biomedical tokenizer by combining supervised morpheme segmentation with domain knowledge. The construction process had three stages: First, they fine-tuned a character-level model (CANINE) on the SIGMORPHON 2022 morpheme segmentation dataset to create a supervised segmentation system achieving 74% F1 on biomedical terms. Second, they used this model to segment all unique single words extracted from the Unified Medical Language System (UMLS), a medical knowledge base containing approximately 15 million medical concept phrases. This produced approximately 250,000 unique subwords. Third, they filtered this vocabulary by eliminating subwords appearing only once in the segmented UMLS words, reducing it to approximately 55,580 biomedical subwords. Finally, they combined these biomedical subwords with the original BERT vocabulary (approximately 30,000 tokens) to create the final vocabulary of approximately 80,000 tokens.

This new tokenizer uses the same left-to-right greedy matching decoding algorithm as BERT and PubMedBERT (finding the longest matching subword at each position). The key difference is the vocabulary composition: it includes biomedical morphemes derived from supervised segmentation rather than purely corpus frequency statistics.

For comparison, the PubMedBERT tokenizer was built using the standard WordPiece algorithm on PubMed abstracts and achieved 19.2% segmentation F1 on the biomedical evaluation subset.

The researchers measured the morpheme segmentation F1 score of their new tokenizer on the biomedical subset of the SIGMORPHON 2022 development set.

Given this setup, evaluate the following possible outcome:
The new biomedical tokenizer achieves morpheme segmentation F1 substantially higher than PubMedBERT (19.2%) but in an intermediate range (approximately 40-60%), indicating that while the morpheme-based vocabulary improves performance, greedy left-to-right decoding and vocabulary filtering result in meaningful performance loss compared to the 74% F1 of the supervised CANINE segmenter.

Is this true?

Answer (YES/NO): YES